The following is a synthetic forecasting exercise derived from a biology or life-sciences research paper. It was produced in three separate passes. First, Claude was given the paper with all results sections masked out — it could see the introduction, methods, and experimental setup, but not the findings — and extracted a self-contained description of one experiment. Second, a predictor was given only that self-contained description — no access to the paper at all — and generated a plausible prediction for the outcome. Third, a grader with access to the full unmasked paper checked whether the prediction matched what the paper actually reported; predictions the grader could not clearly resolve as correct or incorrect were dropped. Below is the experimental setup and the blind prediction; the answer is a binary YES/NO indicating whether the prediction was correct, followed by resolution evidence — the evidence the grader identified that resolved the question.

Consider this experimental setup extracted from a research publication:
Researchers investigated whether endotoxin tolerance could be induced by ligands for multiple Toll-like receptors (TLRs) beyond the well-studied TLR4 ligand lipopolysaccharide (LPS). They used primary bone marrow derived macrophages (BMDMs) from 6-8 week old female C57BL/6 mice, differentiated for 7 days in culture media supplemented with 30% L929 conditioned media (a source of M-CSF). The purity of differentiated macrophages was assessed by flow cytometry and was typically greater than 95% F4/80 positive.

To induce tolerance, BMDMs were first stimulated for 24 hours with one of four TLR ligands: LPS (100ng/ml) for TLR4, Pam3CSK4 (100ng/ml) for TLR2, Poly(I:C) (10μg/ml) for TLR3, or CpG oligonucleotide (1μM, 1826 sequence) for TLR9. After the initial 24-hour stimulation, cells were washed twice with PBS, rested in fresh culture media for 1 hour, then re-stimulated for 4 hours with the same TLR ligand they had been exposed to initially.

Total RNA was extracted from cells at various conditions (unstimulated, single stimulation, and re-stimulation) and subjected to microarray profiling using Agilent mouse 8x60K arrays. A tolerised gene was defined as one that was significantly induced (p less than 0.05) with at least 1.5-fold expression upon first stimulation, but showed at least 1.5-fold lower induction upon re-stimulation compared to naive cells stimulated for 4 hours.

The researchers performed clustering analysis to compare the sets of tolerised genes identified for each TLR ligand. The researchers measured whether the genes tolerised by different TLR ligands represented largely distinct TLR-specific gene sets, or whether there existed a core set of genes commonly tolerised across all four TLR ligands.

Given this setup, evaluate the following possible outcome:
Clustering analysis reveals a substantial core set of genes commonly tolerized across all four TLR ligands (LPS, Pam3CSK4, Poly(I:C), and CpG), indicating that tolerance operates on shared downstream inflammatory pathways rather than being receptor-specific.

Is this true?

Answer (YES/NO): NO